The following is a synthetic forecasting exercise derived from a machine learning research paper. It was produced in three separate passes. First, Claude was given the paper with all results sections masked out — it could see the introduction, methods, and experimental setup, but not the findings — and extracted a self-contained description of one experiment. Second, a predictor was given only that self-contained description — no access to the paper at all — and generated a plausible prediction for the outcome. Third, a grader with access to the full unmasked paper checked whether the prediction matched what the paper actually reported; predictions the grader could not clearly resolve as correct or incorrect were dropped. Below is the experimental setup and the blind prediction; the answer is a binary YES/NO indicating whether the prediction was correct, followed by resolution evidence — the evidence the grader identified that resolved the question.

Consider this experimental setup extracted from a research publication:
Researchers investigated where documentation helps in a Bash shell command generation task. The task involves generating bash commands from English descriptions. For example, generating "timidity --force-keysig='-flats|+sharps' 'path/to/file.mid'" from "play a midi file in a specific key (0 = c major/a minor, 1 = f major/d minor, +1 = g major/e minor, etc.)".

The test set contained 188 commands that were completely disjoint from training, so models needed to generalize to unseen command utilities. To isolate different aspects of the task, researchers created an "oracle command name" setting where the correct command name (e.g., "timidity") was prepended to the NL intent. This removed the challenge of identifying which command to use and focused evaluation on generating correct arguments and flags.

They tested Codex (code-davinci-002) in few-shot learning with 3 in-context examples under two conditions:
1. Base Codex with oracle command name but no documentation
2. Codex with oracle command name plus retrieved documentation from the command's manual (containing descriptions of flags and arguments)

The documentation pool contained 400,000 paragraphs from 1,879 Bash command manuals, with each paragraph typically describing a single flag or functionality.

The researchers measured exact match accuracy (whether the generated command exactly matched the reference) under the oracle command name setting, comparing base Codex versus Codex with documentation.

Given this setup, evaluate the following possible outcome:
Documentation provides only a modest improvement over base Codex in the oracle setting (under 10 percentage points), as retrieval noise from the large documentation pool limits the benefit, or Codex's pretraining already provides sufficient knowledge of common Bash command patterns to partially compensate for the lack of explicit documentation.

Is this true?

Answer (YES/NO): NO